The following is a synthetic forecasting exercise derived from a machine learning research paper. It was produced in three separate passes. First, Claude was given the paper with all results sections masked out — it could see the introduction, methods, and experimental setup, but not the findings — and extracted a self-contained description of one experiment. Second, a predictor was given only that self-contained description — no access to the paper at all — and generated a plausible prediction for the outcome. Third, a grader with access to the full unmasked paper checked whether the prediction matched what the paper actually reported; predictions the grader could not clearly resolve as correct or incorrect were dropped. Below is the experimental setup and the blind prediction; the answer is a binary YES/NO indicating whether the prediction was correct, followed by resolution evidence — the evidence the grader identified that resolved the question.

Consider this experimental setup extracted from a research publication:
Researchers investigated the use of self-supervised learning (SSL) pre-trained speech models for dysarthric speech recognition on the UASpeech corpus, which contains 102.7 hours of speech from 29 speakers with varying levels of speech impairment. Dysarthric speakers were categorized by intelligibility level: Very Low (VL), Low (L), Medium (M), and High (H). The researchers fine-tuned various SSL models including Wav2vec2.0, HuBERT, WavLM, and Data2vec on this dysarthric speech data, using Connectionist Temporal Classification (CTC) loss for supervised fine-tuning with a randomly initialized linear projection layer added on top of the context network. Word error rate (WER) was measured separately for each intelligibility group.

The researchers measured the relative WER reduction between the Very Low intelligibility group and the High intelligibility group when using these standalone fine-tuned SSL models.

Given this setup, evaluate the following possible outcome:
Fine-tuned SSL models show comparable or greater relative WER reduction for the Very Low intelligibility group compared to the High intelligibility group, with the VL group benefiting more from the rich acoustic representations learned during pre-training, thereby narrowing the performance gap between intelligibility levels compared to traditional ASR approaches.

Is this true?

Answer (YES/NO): NO